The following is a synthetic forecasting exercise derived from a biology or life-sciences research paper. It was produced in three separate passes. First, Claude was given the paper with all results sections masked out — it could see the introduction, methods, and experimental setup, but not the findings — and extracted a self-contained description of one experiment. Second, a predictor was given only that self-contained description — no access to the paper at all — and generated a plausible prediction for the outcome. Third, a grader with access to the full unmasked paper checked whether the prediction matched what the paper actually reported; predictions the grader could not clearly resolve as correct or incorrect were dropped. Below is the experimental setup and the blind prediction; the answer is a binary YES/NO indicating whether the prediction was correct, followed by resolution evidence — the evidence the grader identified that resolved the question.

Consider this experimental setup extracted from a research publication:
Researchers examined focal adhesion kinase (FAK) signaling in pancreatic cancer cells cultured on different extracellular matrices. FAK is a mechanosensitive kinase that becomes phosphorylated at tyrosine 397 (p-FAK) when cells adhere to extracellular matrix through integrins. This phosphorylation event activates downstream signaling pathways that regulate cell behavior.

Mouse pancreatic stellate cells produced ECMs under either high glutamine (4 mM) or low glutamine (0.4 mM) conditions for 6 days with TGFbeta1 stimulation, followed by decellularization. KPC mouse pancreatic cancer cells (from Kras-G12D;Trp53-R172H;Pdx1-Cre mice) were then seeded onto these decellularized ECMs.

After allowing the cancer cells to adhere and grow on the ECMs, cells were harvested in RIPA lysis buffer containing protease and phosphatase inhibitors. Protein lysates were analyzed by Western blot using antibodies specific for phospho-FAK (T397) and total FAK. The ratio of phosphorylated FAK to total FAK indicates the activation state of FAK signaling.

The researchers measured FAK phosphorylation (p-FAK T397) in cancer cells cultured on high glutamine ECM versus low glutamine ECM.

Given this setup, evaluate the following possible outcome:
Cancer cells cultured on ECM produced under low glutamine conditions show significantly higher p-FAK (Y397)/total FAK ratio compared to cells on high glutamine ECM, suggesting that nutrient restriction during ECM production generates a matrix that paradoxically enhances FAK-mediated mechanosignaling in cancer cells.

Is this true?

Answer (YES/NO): NO